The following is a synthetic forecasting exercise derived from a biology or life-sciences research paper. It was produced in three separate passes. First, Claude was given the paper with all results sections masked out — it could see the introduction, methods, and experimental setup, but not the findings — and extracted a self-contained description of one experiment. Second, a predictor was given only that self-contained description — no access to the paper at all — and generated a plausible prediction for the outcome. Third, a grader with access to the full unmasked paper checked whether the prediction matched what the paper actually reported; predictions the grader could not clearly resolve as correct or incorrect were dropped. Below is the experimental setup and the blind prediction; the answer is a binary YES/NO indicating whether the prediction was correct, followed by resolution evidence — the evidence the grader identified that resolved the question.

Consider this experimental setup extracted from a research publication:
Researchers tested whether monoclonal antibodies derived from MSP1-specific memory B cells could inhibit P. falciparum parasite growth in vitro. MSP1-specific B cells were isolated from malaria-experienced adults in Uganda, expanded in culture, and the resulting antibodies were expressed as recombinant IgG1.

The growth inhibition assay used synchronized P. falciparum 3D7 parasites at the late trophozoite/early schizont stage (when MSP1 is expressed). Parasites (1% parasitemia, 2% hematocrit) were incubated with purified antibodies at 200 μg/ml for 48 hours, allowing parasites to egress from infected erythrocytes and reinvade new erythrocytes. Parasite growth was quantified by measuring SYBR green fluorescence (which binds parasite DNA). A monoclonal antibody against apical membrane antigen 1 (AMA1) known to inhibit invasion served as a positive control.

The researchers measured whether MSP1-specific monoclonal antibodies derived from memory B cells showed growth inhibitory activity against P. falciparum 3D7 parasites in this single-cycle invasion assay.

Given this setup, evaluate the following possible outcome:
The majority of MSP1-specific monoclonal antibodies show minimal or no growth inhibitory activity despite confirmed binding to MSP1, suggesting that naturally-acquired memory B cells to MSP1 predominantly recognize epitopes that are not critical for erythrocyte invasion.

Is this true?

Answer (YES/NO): NO